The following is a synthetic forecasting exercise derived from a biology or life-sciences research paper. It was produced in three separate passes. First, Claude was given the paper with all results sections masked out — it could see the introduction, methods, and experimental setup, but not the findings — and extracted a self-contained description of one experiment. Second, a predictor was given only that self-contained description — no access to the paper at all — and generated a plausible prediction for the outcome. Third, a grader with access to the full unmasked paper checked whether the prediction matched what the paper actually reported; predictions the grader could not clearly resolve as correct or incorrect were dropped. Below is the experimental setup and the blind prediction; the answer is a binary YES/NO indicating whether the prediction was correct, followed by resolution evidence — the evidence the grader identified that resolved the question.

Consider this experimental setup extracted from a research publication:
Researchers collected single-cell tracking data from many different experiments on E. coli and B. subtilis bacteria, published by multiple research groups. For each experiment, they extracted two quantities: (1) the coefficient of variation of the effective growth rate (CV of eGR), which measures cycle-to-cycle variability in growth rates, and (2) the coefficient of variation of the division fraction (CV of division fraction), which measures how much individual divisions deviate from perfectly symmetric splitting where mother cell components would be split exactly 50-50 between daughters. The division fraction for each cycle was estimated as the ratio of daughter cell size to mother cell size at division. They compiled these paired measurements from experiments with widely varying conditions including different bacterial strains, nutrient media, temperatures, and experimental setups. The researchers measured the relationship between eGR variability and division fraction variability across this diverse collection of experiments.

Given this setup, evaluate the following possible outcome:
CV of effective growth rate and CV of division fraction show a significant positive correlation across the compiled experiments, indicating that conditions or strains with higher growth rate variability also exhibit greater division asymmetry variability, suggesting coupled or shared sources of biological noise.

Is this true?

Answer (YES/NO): YES